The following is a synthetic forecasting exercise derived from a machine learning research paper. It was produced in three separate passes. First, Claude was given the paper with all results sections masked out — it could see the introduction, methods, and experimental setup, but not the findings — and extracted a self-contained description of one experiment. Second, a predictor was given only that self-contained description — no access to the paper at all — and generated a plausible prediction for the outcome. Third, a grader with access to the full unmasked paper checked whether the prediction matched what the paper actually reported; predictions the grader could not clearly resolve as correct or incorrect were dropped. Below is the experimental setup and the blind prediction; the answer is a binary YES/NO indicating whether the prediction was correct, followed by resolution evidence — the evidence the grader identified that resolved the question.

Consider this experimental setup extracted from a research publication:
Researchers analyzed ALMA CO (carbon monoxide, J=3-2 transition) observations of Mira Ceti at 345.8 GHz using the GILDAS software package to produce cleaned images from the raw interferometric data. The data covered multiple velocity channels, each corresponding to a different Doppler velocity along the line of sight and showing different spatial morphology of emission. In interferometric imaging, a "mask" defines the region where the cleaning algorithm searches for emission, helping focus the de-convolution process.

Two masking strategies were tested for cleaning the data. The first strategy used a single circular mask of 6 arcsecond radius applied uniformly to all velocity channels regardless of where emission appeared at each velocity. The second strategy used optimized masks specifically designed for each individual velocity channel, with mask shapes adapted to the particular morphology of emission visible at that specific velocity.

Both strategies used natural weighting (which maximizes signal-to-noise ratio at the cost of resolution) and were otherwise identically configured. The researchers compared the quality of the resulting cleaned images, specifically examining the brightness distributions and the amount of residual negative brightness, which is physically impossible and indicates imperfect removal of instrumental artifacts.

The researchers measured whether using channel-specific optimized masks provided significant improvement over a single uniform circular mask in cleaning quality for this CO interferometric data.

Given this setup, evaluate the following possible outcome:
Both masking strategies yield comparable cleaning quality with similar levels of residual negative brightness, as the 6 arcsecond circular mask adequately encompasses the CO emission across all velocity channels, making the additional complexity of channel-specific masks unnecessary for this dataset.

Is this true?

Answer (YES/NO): NO